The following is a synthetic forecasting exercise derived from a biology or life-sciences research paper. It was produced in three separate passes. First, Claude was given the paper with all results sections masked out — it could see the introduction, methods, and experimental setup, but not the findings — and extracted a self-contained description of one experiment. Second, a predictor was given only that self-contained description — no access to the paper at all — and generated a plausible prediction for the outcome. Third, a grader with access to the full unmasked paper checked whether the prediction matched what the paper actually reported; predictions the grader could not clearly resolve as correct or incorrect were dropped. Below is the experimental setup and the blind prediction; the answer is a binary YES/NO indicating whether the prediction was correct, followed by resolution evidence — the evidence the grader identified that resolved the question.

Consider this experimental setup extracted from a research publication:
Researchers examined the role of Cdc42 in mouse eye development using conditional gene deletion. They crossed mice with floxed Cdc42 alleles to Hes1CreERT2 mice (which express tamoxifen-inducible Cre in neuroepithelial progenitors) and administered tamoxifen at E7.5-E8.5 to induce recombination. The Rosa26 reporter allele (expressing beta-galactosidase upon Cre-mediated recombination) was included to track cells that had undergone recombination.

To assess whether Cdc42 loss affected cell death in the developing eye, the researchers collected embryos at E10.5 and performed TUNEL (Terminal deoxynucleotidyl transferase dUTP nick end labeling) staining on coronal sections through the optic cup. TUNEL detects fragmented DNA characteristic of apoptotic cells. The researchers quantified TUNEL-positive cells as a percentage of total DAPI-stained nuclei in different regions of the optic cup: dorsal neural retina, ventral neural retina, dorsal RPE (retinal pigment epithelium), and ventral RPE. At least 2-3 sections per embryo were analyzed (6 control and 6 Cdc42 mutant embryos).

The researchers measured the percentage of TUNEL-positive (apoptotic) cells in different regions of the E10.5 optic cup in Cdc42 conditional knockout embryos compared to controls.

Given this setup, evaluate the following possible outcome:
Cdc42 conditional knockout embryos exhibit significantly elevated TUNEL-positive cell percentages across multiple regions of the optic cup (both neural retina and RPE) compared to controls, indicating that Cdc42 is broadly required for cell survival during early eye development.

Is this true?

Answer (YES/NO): NO